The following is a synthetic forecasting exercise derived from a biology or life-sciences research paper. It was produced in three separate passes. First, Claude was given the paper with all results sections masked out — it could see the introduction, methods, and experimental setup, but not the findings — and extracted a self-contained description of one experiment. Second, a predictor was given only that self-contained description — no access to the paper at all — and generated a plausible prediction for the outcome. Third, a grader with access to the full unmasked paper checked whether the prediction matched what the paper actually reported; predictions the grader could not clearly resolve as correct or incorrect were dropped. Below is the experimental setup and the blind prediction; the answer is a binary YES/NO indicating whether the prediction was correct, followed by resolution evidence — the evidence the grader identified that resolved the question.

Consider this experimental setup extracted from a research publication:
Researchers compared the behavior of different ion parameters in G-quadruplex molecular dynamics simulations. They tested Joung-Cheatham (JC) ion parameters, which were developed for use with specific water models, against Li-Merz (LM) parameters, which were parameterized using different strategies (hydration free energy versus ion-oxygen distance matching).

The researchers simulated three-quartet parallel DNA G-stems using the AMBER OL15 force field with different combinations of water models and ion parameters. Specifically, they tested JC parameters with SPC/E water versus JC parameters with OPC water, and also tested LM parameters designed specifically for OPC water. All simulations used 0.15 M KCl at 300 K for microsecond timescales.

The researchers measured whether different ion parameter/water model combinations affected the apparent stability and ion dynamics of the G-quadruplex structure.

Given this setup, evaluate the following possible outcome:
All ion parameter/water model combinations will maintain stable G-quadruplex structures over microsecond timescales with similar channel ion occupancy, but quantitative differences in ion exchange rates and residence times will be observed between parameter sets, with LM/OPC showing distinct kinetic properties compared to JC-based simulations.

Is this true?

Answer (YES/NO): NO